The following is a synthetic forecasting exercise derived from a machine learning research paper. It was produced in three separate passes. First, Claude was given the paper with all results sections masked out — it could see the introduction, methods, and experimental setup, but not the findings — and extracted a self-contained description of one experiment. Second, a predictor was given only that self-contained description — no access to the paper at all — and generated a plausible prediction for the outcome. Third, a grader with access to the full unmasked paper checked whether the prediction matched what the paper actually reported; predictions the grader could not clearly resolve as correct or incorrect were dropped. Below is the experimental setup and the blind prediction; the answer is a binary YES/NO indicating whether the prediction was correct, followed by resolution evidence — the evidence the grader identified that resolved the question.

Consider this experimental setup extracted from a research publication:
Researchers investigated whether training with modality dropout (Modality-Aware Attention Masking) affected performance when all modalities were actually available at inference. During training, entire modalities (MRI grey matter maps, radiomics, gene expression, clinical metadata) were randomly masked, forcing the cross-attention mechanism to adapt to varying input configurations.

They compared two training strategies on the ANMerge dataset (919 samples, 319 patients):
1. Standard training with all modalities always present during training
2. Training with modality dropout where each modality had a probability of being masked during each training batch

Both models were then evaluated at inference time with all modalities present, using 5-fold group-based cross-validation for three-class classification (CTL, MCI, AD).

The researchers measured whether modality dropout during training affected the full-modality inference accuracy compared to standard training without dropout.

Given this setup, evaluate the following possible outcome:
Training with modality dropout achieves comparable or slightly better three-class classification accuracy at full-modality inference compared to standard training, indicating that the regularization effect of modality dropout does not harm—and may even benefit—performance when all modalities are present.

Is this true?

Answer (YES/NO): NO